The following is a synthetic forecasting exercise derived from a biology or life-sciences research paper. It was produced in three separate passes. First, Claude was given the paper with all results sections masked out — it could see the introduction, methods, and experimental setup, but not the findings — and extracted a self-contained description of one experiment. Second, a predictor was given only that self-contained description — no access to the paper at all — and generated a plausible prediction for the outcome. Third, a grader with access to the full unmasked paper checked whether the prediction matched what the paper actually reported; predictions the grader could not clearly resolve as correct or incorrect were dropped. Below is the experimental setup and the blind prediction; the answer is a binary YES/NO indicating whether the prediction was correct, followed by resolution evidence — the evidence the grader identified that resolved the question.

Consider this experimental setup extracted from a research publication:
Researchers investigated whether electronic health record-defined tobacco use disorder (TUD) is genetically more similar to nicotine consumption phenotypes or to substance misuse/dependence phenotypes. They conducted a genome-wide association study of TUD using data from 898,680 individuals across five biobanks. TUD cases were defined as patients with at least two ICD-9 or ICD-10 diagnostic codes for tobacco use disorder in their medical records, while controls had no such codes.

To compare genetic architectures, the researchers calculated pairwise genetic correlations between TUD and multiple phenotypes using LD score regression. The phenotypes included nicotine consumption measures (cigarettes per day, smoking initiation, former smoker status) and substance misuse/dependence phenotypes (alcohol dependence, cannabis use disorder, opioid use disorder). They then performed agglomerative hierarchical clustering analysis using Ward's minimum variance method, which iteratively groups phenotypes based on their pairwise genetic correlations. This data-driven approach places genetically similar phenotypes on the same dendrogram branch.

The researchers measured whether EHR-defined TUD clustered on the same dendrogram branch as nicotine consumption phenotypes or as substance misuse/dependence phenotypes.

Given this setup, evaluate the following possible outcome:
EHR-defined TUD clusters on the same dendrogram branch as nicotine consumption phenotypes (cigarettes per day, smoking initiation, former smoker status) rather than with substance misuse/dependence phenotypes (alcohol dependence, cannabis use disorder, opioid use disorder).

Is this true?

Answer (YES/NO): NO